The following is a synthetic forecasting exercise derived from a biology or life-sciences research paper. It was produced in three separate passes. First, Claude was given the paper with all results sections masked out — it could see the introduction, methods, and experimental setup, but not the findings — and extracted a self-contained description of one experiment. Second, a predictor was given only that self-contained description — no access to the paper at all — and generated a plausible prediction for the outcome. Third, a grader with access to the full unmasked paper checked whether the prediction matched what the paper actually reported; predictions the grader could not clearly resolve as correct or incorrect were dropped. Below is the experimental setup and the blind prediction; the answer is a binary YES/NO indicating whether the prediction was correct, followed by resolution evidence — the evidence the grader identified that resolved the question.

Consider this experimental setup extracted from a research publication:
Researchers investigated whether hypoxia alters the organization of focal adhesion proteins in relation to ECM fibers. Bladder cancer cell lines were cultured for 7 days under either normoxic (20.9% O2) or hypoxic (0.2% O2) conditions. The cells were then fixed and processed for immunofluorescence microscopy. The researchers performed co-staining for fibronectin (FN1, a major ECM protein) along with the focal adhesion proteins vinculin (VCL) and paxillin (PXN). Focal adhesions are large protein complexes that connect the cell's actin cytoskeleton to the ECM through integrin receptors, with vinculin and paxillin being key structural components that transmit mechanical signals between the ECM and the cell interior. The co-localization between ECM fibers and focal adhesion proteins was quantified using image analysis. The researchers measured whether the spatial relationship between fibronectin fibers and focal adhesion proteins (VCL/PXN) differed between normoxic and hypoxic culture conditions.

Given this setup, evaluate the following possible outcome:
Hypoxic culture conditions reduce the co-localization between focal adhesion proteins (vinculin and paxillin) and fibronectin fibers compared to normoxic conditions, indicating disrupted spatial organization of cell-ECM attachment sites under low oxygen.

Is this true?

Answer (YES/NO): NO